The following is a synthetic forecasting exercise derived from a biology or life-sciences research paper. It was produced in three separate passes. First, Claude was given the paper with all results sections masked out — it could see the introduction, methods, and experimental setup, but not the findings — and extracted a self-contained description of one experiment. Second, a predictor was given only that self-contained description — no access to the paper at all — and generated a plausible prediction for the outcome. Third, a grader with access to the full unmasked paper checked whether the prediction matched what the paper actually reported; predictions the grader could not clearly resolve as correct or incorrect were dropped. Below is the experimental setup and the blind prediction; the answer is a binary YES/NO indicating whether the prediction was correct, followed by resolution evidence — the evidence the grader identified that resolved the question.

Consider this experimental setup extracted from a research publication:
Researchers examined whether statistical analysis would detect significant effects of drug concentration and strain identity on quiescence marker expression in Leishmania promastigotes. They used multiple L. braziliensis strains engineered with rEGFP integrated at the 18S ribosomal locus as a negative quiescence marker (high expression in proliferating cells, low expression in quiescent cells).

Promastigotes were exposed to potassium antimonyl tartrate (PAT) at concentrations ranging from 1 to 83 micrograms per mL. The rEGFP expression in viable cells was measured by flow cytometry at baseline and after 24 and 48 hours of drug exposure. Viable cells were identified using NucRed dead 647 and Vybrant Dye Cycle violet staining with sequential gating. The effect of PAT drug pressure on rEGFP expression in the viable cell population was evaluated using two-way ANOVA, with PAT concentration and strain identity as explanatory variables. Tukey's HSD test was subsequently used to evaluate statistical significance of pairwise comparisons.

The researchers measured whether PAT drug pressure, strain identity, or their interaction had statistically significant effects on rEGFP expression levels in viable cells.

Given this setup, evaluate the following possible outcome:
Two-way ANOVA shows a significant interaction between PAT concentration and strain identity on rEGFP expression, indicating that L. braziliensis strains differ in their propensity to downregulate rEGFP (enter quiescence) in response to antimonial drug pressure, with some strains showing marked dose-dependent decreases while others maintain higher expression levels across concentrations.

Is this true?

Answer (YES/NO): NO